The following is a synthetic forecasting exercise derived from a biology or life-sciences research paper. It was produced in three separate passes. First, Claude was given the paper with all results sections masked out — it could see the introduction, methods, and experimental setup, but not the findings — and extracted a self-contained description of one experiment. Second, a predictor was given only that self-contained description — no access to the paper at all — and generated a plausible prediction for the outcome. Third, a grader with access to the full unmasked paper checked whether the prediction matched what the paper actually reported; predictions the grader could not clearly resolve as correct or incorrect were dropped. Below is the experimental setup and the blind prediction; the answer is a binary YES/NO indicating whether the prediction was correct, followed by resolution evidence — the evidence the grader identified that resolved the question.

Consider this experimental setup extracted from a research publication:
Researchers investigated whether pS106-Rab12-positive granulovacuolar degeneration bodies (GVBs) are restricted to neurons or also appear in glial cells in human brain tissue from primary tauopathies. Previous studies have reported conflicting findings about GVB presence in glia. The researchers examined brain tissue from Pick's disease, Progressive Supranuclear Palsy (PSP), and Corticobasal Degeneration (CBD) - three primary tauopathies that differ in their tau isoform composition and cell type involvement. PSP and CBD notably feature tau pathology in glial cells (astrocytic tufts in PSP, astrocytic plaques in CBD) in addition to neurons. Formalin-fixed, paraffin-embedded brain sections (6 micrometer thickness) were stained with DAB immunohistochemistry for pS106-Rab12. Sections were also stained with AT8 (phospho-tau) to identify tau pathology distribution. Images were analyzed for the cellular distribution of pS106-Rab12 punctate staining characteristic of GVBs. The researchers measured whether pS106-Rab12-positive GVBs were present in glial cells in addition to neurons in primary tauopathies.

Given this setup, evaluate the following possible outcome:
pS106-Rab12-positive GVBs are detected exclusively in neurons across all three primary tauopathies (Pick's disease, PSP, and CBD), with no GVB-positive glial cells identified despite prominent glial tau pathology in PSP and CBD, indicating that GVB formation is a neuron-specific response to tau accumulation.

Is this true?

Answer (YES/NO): NO